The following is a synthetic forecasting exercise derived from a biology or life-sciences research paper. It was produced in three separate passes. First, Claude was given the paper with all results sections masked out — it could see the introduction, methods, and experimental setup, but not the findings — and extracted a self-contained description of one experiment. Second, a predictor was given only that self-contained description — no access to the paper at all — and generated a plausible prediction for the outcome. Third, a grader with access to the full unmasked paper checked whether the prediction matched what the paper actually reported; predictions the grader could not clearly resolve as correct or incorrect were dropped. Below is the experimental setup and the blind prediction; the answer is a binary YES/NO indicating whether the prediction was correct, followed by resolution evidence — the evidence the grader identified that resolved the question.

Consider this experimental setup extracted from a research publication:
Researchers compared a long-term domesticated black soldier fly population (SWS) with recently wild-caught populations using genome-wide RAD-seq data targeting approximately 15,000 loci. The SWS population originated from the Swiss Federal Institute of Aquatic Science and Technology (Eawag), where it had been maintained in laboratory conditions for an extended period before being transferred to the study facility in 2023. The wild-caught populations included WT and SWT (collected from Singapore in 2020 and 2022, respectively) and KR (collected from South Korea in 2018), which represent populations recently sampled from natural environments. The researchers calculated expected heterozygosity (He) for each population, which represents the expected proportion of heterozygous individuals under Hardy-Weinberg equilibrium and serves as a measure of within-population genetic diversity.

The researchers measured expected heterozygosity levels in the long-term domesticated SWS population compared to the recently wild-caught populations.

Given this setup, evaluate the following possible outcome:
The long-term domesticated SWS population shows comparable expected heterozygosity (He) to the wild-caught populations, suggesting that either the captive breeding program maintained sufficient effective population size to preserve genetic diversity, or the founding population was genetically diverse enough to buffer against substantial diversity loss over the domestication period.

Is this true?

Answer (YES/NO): NO